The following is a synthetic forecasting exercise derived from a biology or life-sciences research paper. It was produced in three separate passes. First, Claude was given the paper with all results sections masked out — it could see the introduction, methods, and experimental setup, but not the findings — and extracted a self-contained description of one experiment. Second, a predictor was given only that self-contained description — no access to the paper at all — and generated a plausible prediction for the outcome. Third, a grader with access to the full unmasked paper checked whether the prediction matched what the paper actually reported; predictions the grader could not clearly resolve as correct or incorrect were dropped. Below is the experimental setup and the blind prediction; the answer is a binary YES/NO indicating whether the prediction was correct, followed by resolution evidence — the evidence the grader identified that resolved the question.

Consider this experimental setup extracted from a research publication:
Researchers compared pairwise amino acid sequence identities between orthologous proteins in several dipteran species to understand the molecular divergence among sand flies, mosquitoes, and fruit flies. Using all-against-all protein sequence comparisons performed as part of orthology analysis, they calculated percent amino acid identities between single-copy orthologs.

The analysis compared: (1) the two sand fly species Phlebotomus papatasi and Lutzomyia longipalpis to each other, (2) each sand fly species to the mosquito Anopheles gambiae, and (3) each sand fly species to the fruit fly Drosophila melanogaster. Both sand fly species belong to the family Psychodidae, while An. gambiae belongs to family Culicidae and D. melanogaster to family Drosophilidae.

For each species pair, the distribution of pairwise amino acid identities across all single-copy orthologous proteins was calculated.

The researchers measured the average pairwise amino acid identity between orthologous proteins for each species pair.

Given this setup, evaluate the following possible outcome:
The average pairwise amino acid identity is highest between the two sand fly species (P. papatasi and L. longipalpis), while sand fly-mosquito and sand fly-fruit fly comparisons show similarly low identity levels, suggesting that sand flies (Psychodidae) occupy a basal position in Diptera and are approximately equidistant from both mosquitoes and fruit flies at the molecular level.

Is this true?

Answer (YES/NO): NO